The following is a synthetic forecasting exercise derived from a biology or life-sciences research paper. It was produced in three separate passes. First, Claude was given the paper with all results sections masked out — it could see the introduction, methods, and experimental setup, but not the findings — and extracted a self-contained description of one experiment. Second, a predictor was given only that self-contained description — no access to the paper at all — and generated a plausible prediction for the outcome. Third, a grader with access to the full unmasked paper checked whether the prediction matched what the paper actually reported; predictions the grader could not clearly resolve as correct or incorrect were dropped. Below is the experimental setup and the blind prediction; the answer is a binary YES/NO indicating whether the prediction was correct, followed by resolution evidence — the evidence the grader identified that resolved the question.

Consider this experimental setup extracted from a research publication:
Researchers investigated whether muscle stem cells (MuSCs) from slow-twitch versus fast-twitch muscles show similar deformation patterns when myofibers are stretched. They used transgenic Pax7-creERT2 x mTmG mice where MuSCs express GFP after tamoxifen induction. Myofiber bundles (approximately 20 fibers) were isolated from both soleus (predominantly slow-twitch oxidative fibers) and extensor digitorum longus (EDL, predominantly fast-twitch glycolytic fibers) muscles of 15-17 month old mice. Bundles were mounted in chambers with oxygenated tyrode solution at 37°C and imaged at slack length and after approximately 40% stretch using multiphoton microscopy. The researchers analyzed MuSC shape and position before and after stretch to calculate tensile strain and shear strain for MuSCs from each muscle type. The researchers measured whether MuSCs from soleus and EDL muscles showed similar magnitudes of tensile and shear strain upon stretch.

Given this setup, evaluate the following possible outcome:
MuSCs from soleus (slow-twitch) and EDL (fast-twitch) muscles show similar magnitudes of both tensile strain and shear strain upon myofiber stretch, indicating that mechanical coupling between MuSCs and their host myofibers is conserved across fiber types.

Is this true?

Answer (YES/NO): YES